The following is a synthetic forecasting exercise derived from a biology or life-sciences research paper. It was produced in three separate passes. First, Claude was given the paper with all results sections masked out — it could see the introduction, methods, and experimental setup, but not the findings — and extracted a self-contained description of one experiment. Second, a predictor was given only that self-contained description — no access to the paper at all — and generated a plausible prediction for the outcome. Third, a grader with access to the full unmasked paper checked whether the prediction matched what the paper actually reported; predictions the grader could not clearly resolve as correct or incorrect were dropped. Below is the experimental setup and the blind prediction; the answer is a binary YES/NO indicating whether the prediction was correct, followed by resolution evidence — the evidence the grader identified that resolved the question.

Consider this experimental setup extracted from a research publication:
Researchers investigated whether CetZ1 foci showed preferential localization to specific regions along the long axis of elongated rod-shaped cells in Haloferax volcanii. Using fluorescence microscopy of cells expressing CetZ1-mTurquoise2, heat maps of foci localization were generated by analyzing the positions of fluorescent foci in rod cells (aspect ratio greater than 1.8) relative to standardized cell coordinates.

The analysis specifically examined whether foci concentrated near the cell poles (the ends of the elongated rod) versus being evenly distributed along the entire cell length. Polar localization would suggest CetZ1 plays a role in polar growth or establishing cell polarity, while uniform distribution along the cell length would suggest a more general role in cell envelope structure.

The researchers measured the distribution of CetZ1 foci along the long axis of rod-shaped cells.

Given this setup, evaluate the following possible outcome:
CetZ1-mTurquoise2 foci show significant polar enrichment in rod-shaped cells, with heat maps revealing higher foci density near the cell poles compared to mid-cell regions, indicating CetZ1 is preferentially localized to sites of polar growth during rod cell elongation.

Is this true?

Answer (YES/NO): NO